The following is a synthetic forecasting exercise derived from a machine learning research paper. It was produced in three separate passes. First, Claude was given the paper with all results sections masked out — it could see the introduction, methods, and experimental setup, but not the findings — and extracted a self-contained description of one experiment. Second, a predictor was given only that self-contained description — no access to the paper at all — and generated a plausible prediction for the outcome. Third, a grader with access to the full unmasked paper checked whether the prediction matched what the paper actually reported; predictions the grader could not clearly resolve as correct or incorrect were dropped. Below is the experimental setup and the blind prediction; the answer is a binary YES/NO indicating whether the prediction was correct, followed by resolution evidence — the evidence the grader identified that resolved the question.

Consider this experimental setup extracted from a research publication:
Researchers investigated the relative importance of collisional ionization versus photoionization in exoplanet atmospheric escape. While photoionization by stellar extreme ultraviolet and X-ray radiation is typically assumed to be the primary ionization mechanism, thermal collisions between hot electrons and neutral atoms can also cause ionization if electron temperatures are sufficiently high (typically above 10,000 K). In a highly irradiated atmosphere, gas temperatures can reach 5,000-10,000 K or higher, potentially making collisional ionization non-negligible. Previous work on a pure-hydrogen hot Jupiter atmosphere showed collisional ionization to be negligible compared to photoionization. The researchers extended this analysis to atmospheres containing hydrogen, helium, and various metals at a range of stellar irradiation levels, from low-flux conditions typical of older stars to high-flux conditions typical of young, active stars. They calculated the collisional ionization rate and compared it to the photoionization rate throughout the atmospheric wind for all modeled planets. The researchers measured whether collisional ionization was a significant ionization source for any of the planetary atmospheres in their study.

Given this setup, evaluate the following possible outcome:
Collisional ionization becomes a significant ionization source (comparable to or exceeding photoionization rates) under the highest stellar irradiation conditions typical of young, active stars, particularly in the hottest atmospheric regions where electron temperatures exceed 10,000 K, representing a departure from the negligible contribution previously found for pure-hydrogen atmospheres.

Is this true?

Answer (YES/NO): NO